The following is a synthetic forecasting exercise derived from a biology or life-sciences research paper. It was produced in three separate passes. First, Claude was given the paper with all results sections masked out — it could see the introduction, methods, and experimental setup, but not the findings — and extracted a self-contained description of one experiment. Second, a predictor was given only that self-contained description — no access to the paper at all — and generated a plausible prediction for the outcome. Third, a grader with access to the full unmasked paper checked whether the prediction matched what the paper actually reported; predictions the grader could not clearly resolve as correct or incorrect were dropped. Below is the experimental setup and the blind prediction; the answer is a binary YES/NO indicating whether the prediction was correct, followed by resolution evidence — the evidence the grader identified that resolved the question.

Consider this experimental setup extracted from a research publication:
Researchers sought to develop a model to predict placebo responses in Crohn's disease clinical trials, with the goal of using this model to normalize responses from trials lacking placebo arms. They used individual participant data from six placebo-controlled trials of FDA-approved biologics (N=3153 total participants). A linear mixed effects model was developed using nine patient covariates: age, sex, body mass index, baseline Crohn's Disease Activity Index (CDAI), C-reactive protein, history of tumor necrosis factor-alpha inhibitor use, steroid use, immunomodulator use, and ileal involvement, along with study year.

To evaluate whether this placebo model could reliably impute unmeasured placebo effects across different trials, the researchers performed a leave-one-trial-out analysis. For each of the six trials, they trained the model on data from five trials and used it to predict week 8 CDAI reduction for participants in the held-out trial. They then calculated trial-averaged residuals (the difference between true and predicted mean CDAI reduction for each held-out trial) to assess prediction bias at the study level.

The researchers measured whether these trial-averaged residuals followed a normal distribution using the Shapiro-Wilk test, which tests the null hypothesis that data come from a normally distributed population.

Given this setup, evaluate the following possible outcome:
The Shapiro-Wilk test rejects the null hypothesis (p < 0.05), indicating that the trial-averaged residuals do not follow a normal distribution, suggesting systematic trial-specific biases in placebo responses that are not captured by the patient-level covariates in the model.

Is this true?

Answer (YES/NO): NO